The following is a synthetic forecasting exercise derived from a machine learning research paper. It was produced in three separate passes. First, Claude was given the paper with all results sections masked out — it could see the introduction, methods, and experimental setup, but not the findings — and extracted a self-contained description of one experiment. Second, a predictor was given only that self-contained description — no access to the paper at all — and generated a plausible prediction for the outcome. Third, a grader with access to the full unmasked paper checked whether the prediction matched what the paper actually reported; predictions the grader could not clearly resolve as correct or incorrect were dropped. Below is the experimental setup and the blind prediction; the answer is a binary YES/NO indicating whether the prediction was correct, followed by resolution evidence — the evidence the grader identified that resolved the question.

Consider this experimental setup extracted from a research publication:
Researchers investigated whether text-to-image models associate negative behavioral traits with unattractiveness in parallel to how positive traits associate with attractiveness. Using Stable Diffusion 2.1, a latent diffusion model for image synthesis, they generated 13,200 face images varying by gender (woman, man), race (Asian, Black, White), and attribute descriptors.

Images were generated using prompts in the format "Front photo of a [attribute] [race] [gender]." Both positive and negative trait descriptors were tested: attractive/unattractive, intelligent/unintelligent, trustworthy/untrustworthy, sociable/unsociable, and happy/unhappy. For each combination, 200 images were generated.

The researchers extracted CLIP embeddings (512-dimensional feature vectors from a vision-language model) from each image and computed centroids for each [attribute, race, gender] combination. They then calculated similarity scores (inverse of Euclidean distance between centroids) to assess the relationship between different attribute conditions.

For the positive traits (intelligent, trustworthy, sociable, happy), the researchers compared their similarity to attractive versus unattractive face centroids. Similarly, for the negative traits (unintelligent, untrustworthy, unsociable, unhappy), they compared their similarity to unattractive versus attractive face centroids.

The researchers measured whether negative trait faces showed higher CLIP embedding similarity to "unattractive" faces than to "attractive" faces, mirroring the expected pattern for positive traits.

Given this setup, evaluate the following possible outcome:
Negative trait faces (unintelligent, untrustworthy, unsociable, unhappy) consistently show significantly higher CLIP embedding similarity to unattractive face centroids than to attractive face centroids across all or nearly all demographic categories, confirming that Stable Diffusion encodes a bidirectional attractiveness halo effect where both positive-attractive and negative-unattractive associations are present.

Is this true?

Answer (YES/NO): NO